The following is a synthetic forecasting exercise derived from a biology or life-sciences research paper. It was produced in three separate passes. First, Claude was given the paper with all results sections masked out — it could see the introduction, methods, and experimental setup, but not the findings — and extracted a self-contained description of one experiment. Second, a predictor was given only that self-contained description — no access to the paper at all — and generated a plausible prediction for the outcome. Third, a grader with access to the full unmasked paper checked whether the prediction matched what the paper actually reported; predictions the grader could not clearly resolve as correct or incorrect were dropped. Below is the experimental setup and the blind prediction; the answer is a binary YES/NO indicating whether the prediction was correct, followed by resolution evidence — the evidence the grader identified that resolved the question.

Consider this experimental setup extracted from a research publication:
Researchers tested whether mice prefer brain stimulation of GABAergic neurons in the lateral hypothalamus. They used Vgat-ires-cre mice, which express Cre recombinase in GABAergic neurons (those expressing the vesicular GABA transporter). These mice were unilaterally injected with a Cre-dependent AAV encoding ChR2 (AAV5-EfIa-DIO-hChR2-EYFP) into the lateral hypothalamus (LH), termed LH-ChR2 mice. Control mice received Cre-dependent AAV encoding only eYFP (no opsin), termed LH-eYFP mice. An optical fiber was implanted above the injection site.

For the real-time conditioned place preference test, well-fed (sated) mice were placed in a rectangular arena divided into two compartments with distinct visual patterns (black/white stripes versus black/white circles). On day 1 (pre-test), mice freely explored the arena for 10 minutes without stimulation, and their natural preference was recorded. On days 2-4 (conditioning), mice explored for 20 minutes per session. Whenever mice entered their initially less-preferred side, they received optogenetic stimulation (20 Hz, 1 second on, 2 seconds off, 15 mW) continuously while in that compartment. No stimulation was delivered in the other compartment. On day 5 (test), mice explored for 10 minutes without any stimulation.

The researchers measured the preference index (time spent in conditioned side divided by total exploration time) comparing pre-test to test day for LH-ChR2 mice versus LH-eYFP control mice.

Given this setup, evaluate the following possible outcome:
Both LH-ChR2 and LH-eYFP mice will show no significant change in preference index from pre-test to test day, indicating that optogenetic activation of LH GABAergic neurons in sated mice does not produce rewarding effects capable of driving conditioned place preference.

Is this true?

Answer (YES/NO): NO